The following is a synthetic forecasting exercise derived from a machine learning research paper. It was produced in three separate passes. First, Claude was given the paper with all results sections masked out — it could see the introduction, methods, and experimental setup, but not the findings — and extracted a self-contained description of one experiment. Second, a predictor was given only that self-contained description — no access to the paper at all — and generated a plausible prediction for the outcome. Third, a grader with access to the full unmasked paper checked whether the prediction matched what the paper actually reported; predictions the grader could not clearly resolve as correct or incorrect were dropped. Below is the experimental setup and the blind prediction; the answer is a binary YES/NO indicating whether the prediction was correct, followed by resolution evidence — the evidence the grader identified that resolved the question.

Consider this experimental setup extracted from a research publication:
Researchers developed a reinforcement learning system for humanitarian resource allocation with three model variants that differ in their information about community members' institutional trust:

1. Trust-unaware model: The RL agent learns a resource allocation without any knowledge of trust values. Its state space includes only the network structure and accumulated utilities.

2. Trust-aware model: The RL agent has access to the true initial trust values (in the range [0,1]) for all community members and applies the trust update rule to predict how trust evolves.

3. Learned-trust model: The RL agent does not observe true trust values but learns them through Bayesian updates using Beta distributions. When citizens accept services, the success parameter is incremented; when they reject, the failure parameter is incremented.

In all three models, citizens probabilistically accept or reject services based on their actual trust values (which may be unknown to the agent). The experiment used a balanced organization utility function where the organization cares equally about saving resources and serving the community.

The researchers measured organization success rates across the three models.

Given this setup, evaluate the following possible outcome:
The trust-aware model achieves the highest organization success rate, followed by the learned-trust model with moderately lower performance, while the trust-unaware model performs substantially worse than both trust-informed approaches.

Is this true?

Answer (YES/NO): NO